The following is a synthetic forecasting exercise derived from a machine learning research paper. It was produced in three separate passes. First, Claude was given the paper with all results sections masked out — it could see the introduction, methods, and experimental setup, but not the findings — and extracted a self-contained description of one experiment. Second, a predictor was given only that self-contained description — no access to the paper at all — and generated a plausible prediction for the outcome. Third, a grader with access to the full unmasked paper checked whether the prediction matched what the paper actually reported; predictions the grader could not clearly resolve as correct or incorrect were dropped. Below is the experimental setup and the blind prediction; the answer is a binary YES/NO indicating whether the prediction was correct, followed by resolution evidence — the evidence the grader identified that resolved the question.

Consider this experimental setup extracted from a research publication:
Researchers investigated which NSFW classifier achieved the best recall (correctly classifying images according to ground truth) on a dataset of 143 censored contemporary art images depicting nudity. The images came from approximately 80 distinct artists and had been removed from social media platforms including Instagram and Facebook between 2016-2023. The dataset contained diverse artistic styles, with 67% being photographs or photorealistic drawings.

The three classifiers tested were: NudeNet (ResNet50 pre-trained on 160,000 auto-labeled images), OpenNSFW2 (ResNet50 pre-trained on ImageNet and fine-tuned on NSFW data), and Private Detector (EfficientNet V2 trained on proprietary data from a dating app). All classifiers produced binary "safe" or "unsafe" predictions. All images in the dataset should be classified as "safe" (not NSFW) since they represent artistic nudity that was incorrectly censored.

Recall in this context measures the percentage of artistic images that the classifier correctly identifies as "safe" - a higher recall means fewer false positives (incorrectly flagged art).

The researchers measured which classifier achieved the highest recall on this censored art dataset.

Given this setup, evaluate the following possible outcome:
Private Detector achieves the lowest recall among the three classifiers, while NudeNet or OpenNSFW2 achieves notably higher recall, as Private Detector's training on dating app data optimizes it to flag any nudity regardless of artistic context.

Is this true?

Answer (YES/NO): NO